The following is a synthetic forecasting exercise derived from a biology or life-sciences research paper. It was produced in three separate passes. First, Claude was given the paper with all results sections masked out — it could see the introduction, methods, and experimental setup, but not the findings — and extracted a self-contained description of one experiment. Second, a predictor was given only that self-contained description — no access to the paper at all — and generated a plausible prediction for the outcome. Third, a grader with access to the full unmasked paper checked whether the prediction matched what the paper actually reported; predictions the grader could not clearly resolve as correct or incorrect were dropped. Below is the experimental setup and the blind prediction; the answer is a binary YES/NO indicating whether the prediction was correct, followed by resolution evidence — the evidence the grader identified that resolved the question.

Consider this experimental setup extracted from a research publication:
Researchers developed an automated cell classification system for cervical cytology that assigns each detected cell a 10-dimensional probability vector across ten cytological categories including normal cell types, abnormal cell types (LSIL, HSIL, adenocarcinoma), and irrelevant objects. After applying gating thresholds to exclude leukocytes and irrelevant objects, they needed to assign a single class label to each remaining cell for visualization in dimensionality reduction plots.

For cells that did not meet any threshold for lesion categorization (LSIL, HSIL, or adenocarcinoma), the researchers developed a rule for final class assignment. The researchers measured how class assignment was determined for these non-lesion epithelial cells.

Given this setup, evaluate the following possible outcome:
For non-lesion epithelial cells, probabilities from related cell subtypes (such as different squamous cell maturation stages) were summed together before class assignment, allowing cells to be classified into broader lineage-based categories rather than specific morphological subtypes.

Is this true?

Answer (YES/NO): NO